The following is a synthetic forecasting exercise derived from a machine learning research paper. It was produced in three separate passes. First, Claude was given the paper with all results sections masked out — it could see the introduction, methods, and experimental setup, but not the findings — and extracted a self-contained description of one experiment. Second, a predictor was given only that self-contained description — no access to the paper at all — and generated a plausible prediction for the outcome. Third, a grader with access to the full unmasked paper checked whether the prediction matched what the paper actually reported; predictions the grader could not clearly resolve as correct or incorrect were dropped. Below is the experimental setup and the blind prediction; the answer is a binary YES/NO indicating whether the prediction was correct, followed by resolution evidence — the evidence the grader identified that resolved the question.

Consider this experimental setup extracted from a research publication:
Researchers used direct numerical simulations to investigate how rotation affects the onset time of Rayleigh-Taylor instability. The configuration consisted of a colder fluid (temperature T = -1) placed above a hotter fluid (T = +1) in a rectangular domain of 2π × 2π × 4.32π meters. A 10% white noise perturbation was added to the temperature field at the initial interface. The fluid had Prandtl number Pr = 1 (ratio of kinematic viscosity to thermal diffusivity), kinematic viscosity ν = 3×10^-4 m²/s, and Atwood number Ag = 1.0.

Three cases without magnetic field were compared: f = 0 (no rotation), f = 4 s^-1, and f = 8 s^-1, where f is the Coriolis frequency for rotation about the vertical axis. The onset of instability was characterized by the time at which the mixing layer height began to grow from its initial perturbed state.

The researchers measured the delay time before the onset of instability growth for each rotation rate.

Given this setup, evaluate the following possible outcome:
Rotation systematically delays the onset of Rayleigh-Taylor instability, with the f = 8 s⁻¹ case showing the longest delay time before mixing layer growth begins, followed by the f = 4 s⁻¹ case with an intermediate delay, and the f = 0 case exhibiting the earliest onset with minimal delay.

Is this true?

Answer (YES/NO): NO